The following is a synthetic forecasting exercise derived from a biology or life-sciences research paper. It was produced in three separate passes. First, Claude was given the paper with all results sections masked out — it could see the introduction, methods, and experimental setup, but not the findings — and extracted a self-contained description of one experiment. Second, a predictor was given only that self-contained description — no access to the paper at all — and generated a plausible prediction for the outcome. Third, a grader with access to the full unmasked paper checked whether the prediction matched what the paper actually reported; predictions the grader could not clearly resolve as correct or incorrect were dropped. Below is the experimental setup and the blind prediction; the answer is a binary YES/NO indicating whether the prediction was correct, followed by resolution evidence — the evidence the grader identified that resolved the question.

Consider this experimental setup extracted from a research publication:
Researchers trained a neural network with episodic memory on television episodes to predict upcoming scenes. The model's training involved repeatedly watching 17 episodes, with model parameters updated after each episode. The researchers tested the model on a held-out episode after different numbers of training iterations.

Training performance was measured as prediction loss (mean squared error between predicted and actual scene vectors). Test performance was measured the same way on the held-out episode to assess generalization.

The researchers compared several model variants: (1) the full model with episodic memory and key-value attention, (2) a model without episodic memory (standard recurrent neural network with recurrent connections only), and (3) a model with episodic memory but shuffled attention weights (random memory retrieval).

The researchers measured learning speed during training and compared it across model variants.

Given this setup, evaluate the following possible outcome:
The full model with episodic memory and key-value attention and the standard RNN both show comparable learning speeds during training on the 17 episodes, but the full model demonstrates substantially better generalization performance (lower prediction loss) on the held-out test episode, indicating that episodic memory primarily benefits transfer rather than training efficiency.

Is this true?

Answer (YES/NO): NO